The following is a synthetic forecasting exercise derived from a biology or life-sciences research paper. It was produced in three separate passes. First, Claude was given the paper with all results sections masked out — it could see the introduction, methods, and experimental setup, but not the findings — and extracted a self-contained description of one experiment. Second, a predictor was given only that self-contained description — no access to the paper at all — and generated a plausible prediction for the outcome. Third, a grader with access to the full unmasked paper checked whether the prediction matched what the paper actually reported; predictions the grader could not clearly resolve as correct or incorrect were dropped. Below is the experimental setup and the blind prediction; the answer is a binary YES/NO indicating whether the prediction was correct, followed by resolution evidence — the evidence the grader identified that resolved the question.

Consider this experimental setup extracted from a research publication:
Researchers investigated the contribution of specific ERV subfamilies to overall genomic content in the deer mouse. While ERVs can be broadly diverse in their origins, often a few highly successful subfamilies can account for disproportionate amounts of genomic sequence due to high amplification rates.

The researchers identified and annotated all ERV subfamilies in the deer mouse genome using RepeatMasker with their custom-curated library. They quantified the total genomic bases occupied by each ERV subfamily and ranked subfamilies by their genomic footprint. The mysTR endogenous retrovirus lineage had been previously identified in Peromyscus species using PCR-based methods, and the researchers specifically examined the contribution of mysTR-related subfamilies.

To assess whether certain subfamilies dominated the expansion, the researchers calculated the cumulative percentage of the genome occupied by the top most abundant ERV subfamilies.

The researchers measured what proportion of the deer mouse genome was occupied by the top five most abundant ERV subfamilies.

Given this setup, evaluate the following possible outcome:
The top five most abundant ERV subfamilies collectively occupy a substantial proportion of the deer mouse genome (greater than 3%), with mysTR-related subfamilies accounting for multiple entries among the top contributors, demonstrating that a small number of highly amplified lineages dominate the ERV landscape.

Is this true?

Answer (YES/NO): NO